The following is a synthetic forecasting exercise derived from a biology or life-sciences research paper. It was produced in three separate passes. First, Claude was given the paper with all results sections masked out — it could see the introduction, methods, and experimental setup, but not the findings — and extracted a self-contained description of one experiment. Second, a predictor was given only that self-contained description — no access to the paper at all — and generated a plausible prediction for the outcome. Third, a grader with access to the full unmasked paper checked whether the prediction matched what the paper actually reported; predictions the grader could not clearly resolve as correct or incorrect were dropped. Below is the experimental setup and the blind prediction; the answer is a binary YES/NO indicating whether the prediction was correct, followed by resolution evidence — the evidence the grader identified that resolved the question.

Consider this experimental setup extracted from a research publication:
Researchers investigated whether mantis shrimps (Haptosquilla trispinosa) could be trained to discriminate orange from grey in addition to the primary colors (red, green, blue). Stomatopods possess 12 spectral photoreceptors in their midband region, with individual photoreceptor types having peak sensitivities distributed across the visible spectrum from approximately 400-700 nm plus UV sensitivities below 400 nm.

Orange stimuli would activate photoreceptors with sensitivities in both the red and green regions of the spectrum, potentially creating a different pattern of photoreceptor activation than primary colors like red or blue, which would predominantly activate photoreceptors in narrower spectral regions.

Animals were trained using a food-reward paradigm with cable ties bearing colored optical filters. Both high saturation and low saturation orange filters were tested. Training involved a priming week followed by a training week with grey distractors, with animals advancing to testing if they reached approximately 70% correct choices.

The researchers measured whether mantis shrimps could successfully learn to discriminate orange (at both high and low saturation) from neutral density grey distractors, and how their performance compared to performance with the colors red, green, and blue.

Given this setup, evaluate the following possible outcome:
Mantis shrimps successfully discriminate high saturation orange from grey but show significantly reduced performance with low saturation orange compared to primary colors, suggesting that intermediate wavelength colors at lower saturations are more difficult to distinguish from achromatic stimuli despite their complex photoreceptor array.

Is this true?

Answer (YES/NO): NO